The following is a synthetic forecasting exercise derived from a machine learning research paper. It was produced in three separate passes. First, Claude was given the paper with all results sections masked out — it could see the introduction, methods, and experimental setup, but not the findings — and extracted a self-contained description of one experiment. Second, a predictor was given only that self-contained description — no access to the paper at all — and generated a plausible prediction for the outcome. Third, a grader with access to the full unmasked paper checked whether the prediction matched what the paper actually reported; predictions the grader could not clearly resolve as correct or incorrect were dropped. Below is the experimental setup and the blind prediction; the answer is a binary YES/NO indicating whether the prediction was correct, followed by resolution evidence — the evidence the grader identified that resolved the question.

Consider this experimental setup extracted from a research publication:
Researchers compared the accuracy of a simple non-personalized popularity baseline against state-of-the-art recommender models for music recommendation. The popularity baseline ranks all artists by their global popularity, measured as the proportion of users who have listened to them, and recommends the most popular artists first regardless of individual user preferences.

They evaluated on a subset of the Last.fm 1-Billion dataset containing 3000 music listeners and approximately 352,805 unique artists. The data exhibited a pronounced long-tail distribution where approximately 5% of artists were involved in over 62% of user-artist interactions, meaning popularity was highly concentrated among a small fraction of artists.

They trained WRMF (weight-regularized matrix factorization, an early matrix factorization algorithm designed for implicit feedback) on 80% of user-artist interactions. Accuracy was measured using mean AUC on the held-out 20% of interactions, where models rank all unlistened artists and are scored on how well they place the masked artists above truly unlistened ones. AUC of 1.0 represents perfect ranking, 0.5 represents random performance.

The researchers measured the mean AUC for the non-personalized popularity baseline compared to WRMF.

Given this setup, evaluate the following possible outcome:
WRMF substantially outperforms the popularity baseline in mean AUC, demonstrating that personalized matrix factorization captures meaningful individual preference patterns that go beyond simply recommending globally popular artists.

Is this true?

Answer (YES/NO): NO